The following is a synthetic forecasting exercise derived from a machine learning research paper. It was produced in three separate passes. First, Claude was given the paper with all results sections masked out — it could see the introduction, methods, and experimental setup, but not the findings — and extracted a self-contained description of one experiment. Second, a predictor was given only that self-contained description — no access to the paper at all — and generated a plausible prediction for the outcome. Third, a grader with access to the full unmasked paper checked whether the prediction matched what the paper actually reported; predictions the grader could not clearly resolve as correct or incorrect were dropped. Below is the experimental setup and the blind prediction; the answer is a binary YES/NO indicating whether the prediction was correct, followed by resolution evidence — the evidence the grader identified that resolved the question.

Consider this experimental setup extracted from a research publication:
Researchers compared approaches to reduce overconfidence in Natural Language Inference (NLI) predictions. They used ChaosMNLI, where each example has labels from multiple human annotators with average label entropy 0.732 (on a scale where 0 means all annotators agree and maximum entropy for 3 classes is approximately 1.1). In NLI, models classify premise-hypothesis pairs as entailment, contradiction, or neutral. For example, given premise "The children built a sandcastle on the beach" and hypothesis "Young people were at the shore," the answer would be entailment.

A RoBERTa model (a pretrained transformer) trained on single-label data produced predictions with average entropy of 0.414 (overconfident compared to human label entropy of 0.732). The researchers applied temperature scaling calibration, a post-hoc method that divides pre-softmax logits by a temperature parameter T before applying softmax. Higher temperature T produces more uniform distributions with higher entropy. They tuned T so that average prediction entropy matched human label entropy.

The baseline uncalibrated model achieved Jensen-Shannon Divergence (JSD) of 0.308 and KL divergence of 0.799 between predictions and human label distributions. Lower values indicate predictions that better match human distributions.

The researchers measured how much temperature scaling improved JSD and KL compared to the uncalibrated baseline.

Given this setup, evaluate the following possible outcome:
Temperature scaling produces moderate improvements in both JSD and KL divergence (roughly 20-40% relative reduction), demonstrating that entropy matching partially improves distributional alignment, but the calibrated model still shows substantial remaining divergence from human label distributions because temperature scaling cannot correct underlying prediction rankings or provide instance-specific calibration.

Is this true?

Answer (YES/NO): NO